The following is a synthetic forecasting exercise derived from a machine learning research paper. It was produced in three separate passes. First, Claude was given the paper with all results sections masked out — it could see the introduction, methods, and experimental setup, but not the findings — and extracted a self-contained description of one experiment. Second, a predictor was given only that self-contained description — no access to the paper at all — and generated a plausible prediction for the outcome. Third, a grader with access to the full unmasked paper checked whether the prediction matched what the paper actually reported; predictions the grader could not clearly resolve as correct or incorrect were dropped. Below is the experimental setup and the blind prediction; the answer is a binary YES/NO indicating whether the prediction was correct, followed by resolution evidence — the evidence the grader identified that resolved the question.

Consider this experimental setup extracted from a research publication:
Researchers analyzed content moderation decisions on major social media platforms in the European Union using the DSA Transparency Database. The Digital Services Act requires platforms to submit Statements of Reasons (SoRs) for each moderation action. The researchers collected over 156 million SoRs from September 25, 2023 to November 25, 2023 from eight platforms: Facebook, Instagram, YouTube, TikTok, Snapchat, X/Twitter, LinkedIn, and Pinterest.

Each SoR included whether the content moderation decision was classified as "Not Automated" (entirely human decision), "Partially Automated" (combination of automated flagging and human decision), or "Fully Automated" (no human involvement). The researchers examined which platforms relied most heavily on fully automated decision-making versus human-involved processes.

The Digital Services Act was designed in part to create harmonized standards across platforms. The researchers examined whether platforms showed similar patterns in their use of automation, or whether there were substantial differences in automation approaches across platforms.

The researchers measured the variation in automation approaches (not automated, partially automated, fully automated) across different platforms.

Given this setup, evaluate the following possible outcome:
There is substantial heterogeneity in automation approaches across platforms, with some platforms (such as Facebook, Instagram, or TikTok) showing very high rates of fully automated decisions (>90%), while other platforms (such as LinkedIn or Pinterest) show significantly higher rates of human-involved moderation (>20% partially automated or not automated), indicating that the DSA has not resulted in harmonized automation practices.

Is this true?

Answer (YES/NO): NO